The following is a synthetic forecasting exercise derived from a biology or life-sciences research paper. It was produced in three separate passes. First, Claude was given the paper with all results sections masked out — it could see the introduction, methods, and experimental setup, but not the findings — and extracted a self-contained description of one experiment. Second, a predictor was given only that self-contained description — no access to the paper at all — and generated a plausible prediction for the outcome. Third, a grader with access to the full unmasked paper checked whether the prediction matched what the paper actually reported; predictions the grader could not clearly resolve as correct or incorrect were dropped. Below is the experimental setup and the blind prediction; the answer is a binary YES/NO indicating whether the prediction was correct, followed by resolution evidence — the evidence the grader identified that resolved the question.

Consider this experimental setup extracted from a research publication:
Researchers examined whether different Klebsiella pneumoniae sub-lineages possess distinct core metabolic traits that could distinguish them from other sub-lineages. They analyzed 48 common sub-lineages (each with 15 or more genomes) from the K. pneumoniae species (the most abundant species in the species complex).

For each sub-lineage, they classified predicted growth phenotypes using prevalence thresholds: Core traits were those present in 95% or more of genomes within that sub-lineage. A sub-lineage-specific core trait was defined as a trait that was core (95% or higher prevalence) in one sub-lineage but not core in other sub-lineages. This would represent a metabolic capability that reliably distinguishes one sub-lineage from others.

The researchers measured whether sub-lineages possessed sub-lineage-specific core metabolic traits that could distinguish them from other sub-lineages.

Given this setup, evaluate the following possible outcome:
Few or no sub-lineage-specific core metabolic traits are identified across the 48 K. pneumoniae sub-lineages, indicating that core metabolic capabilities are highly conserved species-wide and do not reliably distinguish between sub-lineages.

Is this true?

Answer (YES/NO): NO